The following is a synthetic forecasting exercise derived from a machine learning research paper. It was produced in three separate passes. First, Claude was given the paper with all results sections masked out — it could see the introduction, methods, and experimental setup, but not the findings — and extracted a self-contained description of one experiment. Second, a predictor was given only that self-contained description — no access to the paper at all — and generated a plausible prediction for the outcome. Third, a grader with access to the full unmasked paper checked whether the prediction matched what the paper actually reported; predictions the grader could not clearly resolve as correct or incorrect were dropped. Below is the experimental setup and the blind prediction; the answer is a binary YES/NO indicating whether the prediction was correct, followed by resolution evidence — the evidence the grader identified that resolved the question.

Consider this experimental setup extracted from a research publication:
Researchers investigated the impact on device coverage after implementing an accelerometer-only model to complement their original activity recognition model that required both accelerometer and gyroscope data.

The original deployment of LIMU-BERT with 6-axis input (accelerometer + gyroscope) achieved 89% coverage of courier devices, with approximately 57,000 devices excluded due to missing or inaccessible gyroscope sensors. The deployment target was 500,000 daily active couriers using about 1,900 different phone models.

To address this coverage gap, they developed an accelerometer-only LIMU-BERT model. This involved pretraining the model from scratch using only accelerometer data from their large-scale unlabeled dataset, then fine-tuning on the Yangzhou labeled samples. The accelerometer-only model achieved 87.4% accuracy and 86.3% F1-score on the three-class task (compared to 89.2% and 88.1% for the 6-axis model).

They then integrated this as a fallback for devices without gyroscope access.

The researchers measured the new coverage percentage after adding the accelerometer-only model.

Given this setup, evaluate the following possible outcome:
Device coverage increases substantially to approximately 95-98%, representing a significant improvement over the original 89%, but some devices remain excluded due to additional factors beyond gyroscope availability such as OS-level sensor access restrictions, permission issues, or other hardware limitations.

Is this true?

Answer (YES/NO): NO